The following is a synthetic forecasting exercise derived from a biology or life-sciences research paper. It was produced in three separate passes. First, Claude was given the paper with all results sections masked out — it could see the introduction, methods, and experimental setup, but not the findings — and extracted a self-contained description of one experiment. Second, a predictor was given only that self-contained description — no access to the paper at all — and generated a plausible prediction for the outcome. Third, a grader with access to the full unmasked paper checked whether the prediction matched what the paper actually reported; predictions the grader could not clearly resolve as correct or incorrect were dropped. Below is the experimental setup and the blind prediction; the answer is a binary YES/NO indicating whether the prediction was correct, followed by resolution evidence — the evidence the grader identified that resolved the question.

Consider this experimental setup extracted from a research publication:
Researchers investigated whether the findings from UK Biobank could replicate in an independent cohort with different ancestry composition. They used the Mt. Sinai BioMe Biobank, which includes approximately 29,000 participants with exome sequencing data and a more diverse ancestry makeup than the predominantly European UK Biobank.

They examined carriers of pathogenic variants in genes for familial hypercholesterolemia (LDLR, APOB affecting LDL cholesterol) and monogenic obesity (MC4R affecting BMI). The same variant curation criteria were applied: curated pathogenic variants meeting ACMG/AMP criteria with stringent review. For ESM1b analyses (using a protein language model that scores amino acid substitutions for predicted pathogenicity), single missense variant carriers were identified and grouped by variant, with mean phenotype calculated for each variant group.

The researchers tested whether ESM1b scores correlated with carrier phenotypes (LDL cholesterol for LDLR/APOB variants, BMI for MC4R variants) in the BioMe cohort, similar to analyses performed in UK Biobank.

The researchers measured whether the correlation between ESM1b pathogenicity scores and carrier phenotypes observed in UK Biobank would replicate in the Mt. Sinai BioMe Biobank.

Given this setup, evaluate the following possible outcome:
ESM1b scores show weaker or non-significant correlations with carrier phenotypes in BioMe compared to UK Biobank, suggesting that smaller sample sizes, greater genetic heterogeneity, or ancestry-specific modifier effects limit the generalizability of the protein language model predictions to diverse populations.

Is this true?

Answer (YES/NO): NO